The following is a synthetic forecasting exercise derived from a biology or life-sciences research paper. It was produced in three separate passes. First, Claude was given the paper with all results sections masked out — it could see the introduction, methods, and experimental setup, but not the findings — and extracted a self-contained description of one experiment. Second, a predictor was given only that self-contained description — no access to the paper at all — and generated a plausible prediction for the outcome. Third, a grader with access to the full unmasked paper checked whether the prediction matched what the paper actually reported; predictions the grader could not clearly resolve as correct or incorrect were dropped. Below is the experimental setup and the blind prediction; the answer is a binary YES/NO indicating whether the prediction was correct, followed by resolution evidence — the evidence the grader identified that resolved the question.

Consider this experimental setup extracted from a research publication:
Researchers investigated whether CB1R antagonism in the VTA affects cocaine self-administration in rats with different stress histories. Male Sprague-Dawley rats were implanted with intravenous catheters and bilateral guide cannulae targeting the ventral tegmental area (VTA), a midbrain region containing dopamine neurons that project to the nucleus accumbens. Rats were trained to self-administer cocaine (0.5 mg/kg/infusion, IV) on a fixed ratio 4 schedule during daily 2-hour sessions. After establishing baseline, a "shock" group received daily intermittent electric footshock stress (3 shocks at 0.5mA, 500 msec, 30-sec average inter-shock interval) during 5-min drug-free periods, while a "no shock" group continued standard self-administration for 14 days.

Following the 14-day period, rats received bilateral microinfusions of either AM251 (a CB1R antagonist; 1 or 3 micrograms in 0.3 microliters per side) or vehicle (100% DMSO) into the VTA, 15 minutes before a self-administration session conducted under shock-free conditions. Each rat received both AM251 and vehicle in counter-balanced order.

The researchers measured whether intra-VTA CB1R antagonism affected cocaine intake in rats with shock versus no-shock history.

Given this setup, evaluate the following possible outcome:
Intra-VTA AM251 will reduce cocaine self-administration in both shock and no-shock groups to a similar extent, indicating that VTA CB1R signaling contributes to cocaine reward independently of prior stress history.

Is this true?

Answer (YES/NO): NO